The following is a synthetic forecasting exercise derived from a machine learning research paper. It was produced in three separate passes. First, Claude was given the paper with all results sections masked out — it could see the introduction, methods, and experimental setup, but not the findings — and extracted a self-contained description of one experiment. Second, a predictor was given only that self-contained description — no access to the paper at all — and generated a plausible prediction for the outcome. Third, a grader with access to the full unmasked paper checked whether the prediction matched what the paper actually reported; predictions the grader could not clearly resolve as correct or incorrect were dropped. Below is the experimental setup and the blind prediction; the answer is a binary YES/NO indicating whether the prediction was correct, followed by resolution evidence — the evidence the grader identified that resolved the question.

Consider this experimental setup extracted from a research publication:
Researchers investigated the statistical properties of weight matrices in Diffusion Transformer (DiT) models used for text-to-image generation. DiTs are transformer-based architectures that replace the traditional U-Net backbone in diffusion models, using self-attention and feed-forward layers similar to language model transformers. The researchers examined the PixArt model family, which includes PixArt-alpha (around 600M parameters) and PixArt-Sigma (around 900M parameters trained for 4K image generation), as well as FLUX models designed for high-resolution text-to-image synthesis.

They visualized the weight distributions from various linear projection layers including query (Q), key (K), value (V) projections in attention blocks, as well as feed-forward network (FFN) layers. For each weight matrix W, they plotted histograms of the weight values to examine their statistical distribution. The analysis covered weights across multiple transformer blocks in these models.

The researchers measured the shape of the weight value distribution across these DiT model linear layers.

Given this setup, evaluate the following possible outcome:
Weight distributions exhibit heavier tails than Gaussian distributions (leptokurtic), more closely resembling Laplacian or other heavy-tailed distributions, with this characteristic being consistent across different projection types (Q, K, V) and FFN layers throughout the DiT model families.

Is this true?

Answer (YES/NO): NO